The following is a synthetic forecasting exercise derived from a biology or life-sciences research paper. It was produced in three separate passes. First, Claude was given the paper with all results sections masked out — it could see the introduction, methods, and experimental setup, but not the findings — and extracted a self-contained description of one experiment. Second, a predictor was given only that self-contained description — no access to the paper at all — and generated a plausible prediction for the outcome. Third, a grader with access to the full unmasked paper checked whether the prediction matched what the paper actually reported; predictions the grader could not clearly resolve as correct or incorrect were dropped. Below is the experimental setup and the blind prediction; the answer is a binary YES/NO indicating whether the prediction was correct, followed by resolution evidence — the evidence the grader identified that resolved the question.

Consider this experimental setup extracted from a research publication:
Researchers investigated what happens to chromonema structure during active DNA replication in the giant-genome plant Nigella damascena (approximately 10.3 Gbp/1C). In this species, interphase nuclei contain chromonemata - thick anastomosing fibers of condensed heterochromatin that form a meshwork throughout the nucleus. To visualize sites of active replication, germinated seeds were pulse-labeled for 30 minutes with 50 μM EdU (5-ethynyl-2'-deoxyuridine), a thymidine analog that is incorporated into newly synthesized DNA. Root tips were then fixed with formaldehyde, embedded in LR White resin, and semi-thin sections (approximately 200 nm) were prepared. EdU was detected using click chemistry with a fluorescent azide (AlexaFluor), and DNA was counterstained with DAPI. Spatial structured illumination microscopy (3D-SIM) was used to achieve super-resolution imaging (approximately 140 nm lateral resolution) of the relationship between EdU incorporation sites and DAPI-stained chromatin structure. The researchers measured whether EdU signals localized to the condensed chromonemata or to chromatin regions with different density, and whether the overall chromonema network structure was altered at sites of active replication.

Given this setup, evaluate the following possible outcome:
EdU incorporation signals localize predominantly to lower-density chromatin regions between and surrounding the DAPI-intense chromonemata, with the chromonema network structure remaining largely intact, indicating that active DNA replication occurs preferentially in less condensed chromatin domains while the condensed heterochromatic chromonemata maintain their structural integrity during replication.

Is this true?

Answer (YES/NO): NO